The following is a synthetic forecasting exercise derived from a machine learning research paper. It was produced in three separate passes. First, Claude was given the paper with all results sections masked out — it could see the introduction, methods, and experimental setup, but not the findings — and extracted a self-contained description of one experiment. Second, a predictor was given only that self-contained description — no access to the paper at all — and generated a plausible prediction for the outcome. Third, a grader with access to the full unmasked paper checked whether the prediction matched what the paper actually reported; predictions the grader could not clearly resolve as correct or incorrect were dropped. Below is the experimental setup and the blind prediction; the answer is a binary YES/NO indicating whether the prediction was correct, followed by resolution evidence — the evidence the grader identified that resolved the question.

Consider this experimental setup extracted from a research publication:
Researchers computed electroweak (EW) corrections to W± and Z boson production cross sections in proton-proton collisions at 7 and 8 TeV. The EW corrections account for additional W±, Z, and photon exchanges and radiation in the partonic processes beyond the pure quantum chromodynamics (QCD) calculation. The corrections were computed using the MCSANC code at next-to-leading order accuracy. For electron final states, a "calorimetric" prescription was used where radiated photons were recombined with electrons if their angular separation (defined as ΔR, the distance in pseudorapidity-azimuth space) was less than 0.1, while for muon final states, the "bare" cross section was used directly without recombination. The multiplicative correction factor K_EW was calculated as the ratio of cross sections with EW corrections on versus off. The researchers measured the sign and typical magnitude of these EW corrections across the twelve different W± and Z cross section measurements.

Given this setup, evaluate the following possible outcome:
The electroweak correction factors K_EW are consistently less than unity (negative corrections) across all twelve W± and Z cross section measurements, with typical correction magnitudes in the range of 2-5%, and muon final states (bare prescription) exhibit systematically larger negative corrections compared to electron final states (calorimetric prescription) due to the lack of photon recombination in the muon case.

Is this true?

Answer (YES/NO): NO